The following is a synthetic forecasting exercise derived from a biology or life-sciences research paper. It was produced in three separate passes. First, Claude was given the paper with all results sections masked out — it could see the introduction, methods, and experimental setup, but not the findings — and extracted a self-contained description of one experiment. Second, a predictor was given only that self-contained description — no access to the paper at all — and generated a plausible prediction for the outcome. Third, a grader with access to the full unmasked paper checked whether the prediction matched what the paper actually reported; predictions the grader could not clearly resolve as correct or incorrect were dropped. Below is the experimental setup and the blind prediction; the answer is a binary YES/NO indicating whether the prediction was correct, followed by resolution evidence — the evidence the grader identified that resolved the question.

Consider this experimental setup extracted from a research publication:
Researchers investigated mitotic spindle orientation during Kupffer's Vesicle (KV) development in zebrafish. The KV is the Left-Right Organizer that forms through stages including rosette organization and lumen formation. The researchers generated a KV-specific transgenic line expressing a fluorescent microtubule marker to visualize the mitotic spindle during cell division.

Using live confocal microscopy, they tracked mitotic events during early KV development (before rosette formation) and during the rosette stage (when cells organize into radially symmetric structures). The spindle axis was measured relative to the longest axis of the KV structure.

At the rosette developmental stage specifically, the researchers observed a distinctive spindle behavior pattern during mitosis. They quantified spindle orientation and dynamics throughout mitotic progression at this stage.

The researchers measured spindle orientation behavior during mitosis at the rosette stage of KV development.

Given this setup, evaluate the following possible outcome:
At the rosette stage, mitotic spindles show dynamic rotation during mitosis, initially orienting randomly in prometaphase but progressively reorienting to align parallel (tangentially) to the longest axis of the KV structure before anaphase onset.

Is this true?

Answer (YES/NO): NO